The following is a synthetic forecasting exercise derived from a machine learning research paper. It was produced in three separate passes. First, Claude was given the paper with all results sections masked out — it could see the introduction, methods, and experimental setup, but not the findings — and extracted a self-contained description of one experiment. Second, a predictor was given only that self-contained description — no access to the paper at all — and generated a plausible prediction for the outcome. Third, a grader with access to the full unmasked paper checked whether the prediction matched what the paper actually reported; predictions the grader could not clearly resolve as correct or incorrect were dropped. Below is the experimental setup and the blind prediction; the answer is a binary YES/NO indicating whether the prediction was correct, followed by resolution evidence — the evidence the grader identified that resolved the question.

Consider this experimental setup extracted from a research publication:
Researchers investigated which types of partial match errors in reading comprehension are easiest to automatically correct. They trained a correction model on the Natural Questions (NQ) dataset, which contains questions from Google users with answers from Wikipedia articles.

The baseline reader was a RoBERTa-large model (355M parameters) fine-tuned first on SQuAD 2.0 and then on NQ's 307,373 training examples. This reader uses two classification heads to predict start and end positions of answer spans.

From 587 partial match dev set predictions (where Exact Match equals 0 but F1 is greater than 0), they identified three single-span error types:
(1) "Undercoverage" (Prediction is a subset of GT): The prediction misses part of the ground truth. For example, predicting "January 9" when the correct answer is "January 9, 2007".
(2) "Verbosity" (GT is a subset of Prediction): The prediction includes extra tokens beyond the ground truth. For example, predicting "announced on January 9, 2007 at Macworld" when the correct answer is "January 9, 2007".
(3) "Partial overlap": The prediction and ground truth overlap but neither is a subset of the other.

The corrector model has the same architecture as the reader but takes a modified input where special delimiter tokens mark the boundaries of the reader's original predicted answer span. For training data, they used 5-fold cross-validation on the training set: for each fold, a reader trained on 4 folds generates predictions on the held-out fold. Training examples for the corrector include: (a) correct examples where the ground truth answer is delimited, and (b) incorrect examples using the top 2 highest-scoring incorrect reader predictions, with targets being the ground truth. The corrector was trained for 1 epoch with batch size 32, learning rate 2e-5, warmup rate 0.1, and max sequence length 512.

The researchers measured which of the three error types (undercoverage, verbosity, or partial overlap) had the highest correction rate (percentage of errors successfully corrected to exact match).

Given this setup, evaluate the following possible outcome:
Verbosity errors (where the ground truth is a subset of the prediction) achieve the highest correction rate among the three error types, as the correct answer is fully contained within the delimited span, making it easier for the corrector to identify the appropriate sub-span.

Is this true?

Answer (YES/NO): YES